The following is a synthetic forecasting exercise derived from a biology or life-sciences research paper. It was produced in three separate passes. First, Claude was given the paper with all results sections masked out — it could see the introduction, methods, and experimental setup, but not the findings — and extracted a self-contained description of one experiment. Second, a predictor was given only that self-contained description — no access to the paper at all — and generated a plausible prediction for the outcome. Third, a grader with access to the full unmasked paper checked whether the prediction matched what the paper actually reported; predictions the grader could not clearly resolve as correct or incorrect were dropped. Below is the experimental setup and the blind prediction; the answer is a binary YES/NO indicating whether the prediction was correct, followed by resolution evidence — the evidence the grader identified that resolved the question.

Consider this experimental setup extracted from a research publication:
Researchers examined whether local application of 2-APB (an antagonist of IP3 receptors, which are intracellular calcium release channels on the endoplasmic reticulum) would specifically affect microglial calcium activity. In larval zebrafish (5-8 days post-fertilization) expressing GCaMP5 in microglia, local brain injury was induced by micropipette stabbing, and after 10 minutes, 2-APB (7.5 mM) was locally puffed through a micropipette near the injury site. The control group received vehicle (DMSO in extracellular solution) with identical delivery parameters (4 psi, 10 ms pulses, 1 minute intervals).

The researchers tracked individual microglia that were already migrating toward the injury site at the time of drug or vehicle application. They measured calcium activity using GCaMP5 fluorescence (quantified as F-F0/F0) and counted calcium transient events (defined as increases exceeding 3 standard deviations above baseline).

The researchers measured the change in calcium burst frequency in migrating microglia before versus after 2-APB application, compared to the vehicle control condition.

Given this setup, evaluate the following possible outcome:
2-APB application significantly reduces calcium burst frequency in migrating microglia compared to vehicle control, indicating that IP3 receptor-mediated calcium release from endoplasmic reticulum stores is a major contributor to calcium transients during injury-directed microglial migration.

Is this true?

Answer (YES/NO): YES